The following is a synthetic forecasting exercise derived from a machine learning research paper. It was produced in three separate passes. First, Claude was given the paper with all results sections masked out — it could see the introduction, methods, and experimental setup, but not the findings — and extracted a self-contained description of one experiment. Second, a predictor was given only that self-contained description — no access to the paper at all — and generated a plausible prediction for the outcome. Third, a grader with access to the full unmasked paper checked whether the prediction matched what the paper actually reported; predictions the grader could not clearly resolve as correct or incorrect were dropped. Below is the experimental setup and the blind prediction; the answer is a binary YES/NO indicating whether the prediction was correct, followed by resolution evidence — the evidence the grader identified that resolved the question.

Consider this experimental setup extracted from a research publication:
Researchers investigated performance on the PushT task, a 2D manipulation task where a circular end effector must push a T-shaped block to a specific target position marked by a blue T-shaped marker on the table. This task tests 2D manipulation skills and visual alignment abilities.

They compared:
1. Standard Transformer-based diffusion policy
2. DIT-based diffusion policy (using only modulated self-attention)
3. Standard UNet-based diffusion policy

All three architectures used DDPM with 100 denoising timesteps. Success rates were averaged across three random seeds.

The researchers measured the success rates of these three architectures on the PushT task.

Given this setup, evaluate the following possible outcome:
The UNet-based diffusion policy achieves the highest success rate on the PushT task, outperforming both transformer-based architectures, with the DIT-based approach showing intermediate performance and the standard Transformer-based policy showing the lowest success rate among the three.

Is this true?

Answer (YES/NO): YES